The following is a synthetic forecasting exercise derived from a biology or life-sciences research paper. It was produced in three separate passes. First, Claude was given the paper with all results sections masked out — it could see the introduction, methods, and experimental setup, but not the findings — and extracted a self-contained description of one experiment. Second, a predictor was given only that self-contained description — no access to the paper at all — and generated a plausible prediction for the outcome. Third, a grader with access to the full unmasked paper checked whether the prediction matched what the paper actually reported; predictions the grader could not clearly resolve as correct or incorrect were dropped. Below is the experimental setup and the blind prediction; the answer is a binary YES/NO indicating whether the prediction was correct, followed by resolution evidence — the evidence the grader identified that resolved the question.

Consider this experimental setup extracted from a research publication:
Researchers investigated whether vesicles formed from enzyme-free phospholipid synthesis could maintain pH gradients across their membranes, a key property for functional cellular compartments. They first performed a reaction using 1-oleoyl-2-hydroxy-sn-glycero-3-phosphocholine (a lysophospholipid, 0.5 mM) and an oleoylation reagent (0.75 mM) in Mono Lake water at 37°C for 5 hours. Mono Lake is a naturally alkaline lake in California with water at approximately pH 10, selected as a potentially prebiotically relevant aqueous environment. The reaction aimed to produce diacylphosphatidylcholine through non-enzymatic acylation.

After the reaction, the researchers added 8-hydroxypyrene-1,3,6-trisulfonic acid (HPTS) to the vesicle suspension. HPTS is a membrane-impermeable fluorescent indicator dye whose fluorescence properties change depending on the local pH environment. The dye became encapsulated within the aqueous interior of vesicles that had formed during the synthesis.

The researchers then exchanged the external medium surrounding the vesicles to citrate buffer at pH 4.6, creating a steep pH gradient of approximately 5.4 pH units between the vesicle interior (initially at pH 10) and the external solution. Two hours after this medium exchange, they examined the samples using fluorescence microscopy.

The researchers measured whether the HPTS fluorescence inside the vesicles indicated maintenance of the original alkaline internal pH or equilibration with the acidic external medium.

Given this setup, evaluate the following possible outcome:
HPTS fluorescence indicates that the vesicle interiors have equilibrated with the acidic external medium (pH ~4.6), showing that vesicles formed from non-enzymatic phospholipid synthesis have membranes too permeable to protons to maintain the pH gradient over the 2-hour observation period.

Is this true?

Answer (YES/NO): NO